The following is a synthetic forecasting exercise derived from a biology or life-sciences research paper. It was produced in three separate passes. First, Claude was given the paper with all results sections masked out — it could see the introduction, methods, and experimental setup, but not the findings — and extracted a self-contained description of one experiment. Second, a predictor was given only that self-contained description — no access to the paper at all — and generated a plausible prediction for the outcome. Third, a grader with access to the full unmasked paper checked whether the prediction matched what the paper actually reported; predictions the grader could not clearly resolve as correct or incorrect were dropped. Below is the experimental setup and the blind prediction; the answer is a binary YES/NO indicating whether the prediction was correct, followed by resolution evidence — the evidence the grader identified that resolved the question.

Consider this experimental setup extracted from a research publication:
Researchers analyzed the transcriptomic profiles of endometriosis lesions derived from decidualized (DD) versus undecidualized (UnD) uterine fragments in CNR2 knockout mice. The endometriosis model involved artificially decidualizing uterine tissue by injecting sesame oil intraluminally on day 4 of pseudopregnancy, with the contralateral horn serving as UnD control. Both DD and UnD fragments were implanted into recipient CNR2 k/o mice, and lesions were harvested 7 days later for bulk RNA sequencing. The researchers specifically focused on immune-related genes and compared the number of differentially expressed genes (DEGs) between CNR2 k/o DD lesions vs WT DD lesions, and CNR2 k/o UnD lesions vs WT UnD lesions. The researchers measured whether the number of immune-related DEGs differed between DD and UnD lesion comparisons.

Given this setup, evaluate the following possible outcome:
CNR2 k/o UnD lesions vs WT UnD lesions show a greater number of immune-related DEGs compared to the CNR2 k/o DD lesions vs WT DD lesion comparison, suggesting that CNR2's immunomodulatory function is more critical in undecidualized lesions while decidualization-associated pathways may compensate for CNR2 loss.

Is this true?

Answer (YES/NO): NO